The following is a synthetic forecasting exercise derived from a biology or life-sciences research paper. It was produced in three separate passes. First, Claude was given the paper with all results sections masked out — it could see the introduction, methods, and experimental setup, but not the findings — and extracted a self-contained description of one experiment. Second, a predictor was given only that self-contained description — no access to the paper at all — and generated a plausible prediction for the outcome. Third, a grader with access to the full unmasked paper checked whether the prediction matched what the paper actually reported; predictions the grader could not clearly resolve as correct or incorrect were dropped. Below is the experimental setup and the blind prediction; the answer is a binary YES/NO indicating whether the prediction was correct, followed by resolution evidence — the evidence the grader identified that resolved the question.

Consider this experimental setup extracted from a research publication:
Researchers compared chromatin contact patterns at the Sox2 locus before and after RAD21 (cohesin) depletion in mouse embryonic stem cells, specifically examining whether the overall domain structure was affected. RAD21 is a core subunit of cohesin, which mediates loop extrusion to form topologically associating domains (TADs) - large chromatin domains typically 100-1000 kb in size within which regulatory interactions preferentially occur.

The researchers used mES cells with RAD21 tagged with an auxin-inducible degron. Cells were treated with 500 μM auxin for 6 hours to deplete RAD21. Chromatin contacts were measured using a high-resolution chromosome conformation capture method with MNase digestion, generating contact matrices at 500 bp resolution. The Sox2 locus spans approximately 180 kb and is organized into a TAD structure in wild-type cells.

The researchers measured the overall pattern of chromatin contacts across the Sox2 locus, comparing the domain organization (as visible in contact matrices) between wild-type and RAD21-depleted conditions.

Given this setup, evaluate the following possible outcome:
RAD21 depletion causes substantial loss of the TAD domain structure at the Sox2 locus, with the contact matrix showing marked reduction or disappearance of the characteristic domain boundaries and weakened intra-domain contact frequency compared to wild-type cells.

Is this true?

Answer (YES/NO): YES